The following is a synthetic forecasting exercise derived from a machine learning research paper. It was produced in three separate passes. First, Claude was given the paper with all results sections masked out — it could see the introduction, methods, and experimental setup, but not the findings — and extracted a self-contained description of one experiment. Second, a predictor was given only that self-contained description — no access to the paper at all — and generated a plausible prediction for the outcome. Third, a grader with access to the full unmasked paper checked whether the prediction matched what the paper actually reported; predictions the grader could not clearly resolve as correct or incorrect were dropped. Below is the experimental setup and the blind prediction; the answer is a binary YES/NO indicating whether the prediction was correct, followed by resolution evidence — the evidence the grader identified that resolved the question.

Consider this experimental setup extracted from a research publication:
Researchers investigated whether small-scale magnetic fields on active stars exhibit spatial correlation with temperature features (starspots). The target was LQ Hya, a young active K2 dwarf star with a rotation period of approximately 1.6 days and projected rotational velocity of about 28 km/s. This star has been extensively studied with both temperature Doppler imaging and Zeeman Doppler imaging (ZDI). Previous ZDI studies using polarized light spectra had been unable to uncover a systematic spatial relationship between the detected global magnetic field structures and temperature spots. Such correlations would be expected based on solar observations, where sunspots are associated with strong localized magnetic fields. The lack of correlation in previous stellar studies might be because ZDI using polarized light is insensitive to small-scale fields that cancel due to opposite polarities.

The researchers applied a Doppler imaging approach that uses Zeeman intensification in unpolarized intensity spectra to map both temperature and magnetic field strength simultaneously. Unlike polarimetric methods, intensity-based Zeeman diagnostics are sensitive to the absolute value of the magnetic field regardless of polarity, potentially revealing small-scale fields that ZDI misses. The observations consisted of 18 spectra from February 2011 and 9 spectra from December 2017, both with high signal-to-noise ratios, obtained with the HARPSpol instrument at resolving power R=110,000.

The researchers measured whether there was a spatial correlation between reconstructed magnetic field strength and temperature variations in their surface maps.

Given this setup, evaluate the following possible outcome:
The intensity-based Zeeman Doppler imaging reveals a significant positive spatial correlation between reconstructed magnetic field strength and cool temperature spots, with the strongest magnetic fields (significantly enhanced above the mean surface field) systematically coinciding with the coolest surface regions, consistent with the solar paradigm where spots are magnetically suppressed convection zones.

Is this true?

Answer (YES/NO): NO